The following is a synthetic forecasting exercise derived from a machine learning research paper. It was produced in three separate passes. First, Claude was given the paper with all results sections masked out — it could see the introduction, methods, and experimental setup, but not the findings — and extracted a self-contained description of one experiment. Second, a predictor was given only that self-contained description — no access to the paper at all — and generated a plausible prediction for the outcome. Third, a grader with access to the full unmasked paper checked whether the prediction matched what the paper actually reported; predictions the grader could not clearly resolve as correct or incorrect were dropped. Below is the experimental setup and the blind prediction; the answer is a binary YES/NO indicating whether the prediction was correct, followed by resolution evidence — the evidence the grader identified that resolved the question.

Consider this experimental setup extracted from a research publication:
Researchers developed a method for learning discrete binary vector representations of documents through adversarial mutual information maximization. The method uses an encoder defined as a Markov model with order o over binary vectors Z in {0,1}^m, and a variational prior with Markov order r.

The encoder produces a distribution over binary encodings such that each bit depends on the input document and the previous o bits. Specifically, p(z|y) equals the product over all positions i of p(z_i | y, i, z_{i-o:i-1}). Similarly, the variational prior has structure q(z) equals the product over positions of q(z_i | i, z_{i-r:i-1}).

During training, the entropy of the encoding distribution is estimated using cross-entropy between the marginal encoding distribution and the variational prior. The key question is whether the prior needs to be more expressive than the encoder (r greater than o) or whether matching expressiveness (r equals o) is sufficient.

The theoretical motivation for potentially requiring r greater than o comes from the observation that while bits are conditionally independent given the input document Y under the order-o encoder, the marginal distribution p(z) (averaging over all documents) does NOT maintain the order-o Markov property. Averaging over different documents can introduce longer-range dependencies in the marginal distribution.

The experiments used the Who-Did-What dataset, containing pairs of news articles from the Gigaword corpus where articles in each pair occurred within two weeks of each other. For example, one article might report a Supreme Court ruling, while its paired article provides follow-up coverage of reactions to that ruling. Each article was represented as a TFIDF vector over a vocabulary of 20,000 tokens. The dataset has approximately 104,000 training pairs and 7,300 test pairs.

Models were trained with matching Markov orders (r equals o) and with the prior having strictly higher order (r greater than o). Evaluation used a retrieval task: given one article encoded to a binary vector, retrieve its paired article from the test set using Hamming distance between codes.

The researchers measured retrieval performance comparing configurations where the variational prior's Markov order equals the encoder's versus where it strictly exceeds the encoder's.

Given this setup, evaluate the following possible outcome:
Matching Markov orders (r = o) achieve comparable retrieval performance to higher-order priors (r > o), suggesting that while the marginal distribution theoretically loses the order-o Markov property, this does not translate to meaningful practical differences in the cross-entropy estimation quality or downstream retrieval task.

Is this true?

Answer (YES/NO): NO